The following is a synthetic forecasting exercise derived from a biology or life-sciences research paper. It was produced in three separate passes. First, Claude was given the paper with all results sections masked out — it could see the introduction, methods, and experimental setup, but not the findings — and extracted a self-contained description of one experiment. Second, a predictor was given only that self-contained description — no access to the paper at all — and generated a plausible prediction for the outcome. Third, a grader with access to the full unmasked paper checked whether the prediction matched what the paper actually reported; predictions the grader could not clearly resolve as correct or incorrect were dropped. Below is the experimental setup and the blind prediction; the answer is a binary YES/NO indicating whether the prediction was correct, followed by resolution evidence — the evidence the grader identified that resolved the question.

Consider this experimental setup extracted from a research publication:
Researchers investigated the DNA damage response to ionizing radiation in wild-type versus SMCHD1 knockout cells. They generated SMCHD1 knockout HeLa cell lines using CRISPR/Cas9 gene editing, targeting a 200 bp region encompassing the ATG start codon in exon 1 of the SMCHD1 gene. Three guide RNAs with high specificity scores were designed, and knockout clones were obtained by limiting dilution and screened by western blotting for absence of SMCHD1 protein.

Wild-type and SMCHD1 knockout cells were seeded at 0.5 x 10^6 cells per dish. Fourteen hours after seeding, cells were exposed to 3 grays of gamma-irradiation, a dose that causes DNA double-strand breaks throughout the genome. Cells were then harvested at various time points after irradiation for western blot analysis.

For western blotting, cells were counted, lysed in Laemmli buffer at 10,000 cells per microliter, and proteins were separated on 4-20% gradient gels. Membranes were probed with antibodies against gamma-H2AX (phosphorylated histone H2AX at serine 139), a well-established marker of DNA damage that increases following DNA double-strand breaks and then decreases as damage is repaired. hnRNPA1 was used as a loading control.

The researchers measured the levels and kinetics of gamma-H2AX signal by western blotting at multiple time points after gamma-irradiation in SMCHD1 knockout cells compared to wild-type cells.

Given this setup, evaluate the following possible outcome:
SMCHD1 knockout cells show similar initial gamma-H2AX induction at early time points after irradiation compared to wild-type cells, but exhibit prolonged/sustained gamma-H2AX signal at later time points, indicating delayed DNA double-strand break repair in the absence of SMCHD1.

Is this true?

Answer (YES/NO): NO